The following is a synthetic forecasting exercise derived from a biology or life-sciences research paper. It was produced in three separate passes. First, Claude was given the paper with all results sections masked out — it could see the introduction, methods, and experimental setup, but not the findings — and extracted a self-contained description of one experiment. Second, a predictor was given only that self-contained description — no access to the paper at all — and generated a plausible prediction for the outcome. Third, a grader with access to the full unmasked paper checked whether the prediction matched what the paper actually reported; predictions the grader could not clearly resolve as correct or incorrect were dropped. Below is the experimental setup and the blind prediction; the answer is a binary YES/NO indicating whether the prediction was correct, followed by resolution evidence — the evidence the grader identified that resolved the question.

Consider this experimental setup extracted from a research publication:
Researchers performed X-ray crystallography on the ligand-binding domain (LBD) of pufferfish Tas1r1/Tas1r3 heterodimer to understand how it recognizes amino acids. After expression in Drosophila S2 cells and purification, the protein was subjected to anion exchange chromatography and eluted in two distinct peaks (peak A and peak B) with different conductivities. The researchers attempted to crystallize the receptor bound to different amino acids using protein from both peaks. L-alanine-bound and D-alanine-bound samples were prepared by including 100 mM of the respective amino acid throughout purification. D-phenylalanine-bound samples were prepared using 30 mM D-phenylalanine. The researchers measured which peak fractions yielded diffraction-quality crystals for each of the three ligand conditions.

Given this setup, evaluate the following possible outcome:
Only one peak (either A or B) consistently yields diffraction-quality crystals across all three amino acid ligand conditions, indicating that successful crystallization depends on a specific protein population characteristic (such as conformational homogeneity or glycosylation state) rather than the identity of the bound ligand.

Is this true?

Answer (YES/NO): NO